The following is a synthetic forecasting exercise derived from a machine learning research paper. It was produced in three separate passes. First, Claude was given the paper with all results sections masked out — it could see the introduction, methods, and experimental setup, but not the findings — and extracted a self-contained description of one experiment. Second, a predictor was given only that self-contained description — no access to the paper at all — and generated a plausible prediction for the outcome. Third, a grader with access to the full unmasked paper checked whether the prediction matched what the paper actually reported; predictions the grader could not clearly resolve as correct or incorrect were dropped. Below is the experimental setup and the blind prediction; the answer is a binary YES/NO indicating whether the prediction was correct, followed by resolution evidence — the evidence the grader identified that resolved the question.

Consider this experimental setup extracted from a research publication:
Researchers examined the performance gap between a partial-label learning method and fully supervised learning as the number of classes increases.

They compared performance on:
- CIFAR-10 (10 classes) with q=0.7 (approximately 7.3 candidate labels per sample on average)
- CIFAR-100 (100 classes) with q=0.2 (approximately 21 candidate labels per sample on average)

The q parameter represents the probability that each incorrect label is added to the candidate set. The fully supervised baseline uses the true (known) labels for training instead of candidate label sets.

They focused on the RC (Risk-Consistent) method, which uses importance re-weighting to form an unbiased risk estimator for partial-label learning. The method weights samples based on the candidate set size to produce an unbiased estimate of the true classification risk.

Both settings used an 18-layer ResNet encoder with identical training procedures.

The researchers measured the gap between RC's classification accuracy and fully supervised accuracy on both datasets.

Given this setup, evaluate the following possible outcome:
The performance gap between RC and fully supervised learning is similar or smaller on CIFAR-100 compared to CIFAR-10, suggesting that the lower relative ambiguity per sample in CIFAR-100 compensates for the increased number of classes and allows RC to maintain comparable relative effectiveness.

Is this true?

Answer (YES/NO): NO